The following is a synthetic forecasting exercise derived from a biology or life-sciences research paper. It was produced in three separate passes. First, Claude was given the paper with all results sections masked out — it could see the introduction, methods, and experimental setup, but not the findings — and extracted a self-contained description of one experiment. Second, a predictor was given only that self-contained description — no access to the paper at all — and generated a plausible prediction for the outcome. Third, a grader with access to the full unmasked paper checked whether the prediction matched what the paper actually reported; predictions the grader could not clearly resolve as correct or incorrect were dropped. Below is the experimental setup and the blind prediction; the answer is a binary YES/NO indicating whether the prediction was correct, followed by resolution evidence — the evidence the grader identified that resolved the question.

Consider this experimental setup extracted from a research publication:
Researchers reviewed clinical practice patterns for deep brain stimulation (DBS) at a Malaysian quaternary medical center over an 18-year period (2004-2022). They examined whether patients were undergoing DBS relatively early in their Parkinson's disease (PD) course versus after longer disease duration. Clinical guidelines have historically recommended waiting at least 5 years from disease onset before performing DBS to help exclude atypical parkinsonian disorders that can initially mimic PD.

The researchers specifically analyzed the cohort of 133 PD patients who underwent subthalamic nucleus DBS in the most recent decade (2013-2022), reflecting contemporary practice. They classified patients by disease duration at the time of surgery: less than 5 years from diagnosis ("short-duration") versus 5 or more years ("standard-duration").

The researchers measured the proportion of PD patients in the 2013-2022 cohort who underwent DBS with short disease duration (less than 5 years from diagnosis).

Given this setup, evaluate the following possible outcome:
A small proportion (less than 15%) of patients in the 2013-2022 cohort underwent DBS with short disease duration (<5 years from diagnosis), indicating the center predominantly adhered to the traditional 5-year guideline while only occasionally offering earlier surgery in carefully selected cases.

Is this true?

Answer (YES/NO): NO